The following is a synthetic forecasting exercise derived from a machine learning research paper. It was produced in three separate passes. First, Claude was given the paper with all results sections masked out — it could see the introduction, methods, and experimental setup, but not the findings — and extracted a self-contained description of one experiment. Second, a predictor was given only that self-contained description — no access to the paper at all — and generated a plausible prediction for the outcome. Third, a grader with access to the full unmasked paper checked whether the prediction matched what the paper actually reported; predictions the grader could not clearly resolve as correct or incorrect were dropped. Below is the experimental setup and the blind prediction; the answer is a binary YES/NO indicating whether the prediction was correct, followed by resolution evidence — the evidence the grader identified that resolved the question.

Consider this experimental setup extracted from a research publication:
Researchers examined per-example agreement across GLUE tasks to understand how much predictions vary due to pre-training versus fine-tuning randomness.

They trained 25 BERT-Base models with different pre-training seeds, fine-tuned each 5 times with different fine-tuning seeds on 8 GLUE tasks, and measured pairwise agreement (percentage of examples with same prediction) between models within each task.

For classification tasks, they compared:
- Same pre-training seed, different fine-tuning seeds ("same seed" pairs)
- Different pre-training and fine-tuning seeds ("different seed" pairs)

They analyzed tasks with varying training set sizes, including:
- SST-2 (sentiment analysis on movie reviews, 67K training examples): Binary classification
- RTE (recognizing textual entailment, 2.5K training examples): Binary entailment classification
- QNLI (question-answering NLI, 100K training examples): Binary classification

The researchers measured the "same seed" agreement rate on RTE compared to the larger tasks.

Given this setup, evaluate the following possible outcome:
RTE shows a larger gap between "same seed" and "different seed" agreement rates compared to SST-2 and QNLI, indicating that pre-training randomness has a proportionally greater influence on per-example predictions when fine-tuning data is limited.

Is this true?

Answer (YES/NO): NO